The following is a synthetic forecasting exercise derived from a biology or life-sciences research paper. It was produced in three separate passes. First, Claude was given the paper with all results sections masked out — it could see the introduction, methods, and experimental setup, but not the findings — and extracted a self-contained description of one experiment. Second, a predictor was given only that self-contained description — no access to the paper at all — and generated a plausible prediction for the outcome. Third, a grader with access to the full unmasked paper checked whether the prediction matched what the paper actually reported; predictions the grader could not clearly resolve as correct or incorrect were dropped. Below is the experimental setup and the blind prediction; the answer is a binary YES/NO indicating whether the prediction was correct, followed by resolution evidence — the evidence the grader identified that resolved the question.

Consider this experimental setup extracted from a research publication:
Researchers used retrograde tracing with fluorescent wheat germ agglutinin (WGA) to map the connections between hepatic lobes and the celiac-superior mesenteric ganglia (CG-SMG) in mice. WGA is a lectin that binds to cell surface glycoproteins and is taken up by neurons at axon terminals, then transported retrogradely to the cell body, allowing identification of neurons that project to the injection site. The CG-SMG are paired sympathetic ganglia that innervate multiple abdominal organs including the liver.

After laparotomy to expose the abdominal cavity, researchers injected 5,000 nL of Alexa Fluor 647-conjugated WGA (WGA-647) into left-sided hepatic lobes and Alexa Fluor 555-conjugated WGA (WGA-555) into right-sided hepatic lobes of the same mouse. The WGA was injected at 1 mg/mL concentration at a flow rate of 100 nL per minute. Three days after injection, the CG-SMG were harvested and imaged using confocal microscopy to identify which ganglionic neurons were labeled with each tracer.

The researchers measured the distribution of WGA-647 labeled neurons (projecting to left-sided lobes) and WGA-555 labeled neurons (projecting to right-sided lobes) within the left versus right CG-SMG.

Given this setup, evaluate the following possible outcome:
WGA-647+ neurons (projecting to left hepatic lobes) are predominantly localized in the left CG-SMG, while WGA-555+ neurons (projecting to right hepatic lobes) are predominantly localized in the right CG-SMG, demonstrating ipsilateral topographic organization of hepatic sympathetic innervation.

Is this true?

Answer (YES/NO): NO